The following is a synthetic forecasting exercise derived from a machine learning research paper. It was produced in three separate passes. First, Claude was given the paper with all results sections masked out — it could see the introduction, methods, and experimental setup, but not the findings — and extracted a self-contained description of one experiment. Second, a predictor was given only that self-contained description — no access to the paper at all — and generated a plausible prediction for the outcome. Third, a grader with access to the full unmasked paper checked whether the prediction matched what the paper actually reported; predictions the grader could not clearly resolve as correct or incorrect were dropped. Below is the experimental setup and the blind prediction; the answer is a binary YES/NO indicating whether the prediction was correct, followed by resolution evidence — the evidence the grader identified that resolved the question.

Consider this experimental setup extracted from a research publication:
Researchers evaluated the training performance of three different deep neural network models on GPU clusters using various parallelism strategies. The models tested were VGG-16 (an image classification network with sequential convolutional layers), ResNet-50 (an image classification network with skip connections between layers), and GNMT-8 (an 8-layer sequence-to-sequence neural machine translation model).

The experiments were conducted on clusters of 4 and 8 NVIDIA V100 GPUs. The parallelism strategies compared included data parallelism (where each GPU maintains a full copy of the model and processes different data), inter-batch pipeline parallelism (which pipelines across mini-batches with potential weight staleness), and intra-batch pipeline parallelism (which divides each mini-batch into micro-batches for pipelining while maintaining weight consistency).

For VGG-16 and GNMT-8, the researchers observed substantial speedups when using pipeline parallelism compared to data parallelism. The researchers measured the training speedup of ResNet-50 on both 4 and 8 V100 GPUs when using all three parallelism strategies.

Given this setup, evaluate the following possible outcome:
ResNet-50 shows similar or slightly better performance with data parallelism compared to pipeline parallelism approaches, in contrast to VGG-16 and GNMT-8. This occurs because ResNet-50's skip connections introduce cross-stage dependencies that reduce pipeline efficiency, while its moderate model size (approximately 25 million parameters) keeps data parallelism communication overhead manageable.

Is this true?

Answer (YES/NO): NO